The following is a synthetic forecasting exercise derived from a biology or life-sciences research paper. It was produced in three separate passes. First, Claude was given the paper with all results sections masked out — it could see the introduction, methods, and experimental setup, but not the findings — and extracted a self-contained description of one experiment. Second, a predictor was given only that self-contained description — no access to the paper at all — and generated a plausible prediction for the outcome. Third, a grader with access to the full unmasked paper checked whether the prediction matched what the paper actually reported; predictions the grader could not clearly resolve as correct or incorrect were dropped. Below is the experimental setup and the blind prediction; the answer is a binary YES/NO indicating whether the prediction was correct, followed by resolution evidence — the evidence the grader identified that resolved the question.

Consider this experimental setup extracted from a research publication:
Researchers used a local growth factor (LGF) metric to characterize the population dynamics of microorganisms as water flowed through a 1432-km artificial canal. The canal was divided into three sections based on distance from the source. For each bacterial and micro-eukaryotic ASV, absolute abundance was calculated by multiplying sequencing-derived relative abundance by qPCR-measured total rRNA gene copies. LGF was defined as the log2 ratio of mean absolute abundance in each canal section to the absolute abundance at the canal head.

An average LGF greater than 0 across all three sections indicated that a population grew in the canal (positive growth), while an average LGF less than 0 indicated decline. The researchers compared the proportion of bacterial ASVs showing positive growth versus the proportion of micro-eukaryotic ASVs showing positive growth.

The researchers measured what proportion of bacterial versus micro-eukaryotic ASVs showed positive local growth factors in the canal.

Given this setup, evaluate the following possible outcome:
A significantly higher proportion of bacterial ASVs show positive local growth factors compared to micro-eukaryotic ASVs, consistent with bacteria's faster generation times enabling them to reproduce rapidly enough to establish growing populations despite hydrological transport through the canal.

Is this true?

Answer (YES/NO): NO